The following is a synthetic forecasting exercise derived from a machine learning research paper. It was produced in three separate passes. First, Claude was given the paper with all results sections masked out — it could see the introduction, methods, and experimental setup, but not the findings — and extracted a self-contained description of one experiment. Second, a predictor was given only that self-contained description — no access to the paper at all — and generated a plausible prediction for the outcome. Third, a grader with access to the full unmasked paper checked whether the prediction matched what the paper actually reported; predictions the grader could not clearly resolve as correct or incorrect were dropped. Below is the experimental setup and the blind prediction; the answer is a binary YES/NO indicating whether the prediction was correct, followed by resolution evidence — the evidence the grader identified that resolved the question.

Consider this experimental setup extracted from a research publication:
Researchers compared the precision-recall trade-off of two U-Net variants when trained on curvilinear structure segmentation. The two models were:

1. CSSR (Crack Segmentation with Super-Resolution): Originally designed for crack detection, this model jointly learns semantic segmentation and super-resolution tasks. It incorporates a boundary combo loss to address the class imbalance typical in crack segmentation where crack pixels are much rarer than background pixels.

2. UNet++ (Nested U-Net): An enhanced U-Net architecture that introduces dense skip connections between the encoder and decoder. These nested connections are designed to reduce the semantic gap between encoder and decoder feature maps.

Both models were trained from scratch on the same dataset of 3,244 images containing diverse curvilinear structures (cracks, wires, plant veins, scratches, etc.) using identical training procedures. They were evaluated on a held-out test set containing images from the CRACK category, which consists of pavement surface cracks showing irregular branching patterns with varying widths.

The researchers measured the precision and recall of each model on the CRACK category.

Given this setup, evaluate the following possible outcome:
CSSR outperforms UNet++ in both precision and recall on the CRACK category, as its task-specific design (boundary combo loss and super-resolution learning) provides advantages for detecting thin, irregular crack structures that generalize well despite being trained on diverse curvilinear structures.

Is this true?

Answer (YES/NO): NO